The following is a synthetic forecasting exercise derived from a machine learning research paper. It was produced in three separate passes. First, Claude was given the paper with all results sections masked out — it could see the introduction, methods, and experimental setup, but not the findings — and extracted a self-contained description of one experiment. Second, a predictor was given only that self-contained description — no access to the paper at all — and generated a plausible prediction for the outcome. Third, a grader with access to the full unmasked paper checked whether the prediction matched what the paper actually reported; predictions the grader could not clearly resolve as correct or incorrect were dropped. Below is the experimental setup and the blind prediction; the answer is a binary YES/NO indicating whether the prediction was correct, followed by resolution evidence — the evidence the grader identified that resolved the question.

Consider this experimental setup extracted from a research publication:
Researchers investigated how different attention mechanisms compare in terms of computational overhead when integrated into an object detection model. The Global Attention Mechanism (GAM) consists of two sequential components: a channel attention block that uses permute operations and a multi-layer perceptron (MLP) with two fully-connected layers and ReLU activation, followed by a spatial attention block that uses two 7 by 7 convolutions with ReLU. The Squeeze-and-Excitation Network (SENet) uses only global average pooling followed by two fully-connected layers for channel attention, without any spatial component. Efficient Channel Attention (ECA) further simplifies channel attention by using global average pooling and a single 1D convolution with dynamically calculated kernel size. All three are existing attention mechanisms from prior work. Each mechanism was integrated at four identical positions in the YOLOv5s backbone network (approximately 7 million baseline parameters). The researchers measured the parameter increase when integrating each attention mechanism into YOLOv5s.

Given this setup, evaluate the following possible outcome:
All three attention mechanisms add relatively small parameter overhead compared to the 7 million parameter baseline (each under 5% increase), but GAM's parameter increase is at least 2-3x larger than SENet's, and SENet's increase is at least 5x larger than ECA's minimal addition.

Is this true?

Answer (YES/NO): NO